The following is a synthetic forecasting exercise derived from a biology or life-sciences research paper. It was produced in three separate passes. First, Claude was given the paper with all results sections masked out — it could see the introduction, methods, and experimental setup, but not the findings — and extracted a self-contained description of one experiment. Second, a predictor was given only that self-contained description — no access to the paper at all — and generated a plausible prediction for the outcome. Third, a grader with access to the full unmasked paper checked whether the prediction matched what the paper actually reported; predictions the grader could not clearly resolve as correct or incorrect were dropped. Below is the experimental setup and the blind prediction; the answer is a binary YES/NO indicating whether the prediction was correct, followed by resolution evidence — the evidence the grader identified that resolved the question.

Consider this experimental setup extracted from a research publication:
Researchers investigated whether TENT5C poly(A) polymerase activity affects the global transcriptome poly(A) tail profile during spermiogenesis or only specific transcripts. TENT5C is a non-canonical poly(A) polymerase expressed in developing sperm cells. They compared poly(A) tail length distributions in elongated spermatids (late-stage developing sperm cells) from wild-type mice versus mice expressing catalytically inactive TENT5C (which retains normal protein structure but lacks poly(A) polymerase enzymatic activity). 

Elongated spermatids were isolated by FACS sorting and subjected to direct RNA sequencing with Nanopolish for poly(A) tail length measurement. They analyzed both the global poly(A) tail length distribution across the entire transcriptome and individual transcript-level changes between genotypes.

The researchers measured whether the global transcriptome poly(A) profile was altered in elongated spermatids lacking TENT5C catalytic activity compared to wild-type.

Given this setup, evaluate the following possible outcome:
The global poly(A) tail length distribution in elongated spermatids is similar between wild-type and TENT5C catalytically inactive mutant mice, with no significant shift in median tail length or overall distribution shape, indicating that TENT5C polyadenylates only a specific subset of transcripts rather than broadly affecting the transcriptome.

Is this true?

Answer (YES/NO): YES